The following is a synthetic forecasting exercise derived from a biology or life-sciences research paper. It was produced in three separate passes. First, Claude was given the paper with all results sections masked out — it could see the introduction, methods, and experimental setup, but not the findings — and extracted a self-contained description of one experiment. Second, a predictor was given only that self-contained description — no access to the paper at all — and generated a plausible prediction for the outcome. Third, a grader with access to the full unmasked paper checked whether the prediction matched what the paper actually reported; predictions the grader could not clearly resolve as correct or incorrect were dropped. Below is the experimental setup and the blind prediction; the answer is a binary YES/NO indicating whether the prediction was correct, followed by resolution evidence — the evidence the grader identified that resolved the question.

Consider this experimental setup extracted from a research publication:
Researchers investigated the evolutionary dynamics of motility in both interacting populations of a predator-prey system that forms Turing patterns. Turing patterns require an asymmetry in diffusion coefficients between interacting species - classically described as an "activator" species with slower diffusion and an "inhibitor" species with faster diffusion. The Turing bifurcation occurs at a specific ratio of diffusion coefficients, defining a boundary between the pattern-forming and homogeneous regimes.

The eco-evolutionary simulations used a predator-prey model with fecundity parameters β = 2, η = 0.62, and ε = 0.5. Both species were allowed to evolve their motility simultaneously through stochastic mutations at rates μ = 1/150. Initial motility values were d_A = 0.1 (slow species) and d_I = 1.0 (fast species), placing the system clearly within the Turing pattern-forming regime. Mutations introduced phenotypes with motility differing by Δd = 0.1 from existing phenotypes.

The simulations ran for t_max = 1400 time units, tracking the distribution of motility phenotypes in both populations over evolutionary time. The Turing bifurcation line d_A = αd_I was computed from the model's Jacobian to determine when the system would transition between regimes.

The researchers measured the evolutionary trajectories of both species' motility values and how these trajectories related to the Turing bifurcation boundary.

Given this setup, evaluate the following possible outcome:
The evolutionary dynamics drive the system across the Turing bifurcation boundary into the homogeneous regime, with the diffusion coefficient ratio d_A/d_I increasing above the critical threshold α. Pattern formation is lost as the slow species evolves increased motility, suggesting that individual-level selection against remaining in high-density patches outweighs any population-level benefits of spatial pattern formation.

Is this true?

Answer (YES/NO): NO